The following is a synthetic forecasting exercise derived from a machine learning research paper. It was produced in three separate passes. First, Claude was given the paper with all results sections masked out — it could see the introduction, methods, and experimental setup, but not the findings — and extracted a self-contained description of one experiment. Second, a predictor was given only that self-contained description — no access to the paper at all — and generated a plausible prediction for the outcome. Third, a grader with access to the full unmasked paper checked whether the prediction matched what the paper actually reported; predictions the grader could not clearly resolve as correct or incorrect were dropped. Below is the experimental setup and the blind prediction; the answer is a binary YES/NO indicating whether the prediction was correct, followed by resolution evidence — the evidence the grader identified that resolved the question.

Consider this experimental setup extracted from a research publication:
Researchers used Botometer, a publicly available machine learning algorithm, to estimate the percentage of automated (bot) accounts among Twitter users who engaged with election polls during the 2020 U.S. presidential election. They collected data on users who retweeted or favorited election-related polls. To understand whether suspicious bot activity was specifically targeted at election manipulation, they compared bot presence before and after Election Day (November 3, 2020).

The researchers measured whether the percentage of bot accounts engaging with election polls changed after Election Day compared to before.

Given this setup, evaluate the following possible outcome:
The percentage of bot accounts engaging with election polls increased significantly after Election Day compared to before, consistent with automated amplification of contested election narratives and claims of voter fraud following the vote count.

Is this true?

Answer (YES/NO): NO